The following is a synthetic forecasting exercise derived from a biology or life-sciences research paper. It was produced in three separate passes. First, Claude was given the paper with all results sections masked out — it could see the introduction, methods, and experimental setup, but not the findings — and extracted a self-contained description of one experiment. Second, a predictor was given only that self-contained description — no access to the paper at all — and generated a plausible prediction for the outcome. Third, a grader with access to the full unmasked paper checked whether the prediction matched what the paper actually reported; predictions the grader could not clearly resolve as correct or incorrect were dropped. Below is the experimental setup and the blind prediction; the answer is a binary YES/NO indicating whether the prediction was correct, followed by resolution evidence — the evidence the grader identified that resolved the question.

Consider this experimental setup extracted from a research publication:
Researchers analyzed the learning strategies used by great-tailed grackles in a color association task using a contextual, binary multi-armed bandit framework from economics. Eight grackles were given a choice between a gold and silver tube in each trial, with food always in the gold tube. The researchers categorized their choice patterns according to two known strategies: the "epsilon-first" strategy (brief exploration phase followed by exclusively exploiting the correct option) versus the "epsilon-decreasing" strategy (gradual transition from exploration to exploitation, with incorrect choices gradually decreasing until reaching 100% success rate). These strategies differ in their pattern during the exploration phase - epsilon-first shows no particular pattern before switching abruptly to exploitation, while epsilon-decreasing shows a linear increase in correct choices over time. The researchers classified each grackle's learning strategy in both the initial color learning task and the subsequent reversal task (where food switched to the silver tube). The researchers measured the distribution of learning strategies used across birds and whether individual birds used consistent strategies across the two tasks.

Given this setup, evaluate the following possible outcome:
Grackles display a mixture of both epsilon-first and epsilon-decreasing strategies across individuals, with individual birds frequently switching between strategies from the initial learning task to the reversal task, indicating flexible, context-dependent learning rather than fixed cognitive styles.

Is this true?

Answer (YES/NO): NO